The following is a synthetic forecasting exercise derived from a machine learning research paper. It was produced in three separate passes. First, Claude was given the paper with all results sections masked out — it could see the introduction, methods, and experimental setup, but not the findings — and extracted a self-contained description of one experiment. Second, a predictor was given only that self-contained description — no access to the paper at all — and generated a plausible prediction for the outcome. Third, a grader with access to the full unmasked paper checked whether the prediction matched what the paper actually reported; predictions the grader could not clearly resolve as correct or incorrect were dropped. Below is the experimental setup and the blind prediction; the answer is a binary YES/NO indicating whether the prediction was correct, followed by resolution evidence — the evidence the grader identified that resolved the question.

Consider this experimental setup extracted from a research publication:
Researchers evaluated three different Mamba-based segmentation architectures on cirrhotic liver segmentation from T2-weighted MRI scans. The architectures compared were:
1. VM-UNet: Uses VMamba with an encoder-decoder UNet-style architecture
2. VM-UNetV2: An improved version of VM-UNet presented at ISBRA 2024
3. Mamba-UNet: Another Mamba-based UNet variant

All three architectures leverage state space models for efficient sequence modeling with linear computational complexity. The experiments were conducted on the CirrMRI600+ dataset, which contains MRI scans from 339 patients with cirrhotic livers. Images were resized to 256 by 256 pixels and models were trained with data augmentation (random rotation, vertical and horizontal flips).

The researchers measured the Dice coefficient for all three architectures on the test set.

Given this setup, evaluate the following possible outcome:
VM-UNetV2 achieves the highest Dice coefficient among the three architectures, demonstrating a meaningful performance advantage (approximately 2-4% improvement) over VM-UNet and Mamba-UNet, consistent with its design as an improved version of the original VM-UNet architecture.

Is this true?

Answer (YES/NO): NO